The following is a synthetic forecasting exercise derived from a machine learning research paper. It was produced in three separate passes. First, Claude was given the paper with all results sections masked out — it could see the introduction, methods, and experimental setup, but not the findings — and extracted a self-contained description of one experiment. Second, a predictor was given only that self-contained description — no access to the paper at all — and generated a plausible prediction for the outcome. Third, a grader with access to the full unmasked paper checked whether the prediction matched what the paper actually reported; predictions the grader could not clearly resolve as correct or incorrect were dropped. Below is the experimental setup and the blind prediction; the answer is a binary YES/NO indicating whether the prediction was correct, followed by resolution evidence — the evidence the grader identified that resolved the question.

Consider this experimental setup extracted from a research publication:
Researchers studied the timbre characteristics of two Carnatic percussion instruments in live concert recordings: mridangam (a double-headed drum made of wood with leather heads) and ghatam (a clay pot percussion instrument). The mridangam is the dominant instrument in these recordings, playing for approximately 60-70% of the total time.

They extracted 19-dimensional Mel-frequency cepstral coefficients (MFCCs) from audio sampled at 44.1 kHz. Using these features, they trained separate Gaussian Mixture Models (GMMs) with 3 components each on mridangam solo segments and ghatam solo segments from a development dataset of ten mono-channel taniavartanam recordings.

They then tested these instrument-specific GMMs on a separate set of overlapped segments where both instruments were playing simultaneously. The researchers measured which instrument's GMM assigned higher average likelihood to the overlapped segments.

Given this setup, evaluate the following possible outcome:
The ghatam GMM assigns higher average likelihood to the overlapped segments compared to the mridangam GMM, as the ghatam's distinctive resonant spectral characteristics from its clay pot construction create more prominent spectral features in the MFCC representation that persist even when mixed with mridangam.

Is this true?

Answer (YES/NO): NO